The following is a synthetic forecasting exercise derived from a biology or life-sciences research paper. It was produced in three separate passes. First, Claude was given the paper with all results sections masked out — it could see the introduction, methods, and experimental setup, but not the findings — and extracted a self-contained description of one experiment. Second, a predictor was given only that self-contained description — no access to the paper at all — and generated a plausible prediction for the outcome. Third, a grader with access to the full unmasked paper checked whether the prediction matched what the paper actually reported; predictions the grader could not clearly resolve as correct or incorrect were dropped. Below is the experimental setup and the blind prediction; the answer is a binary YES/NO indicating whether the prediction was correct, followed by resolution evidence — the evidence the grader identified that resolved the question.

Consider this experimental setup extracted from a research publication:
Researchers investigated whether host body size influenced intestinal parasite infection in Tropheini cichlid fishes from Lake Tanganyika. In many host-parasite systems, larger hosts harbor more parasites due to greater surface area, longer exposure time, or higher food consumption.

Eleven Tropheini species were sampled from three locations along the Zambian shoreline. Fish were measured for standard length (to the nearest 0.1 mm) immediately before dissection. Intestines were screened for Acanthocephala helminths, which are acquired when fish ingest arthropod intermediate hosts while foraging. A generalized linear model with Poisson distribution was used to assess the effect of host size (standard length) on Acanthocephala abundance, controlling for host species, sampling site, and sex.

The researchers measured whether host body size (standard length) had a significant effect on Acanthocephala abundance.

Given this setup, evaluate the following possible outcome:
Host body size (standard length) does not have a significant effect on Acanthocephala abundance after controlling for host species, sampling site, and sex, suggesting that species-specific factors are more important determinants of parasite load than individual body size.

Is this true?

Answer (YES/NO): YES